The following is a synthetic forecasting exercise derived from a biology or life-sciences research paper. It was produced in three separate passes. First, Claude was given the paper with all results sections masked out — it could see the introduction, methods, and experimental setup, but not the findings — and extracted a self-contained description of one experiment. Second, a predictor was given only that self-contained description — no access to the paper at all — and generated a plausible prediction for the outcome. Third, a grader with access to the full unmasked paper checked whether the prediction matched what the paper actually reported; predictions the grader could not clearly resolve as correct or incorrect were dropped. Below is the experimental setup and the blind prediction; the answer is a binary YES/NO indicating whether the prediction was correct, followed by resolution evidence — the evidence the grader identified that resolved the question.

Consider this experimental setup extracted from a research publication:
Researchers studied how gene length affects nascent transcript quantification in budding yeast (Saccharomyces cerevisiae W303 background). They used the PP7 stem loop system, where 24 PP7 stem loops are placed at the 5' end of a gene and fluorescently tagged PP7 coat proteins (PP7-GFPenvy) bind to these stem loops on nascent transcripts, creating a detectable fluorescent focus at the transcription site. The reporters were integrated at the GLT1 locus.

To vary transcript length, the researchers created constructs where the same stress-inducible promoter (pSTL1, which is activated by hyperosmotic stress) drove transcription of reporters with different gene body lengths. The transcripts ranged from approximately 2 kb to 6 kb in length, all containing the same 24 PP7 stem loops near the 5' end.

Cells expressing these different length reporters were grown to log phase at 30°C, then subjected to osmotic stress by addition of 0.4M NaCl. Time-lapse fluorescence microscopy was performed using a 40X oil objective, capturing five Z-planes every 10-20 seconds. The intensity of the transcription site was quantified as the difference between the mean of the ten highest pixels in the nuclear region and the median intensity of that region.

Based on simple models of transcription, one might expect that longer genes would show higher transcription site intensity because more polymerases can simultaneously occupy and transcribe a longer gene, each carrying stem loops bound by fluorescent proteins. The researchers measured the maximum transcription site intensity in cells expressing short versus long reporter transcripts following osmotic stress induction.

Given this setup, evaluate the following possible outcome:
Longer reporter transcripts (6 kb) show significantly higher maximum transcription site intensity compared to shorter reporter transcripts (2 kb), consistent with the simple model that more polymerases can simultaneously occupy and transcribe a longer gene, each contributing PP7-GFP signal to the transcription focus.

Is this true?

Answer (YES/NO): NO